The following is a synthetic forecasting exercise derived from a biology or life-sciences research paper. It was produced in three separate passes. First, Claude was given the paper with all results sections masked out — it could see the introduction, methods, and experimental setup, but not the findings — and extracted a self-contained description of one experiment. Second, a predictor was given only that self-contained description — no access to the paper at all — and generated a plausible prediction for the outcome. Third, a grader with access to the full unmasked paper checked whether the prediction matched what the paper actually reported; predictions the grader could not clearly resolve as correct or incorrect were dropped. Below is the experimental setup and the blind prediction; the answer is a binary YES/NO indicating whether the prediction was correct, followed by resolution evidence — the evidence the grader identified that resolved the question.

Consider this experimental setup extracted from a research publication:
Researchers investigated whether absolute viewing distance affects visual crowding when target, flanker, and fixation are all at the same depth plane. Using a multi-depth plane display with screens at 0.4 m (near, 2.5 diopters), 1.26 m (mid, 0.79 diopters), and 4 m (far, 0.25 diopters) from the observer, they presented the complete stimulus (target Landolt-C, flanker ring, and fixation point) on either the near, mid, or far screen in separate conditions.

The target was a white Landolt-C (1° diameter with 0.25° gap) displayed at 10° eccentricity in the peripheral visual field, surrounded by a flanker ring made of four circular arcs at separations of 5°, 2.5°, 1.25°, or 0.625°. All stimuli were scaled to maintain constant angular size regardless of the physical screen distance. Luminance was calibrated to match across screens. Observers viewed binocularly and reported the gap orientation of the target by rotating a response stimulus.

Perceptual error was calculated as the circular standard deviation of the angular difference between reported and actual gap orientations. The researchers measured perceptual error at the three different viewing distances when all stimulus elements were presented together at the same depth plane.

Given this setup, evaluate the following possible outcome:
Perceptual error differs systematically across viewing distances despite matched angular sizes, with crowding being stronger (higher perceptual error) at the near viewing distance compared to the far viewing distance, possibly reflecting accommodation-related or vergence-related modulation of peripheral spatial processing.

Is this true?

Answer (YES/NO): NO